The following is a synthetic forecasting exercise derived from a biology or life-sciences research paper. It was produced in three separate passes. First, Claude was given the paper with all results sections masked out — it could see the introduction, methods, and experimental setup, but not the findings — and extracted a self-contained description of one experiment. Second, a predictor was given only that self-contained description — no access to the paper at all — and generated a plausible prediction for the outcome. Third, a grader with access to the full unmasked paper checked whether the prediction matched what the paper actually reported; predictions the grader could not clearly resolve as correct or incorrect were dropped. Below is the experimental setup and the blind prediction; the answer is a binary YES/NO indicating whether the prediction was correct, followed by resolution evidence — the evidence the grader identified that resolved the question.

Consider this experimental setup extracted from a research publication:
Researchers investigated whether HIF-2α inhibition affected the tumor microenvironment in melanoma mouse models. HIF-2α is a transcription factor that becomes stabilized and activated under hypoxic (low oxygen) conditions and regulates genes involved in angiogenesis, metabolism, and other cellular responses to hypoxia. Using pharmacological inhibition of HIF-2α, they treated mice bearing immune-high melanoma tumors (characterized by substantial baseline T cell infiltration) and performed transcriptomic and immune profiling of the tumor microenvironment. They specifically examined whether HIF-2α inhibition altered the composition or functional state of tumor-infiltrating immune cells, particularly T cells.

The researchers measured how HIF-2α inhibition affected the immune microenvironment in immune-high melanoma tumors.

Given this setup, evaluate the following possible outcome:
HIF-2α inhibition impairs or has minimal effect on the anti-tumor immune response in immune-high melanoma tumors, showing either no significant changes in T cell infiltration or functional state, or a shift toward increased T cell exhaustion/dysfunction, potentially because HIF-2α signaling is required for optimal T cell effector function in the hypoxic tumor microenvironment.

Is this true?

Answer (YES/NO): YES